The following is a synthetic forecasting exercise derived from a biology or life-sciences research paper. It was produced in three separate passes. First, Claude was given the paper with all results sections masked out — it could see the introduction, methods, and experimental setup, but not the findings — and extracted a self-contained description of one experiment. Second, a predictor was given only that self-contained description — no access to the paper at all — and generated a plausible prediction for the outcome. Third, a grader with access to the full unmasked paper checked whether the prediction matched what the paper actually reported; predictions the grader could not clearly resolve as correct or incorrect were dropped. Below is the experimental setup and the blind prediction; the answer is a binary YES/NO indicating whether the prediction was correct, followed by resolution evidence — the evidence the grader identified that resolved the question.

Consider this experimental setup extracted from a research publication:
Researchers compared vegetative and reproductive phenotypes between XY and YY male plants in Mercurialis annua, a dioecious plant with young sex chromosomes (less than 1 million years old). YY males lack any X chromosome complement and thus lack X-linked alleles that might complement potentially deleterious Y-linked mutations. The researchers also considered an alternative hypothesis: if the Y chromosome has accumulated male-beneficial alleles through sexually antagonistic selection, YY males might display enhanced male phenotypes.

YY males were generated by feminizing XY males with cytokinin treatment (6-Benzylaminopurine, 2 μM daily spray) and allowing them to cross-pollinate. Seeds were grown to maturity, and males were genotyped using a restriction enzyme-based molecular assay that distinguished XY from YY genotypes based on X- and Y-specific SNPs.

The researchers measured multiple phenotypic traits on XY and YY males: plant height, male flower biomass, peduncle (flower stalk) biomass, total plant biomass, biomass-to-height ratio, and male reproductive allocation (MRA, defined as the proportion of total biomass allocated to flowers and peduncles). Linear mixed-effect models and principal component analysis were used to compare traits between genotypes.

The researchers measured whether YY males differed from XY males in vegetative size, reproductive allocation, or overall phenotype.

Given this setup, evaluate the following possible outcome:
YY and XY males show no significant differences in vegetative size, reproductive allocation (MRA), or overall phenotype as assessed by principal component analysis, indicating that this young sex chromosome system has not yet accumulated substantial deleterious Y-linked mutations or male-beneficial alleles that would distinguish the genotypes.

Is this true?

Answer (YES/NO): NO